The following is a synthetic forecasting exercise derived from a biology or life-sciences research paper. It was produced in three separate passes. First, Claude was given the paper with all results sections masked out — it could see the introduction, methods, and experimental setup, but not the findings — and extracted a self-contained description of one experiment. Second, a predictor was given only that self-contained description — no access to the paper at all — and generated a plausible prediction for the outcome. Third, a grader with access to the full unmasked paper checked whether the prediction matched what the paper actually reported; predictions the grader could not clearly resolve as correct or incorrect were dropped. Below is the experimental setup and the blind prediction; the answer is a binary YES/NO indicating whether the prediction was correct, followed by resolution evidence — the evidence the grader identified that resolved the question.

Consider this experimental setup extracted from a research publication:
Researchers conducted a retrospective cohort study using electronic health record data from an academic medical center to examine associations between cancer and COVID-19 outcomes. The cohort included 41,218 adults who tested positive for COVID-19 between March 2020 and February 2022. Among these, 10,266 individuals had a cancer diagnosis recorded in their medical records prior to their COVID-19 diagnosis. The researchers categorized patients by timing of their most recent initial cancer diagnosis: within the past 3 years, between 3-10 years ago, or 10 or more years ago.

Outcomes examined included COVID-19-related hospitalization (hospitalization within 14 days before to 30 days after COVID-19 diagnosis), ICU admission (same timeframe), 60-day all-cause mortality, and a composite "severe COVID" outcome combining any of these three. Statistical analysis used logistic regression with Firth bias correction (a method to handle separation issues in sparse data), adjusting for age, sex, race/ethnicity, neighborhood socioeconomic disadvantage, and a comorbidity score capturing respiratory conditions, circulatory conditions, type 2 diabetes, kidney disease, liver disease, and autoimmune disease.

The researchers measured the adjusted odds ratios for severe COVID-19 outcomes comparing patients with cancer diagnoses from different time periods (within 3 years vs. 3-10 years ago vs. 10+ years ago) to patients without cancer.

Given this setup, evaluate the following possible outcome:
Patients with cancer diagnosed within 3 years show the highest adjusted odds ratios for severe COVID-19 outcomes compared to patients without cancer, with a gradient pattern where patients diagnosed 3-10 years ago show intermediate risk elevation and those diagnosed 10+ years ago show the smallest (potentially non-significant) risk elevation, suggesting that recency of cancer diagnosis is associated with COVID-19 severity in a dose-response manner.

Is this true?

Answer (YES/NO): NO